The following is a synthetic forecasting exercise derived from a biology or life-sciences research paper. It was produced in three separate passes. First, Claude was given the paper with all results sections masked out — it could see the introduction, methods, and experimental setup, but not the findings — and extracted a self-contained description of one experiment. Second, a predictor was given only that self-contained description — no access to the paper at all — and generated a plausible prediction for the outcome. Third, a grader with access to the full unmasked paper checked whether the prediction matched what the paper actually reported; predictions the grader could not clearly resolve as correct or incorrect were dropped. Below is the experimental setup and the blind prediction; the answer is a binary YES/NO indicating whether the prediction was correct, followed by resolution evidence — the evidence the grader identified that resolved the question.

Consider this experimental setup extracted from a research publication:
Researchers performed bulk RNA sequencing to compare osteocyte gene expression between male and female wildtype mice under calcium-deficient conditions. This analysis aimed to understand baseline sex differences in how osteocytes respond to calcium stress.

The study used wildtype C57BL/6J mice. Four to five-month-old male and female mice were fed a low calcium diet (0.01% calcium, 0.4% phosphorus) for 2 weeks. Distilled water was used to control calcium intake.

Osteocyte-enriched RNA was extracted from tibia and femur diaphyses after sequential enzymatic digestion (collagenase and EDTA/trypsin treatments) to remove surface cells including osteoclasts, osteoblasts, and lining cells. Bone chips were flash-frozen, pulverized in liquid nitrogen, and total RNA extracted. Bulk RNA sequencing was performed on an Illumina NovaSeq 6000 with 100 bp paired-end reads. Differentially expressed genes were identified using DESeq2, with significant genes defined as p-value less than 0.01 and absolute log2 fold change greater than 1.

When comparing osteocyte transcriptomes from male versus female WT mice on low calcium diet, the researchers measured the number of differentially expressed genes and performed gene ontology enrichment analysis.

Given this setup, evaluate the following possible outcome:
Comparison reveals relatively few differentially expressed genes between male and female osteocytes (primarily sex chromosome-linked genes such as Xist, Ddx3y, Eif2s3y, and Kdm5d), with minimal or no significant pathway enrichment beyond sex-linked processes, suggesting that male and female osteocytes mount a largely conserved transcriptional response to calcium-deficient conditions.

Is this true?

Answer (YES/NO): NO